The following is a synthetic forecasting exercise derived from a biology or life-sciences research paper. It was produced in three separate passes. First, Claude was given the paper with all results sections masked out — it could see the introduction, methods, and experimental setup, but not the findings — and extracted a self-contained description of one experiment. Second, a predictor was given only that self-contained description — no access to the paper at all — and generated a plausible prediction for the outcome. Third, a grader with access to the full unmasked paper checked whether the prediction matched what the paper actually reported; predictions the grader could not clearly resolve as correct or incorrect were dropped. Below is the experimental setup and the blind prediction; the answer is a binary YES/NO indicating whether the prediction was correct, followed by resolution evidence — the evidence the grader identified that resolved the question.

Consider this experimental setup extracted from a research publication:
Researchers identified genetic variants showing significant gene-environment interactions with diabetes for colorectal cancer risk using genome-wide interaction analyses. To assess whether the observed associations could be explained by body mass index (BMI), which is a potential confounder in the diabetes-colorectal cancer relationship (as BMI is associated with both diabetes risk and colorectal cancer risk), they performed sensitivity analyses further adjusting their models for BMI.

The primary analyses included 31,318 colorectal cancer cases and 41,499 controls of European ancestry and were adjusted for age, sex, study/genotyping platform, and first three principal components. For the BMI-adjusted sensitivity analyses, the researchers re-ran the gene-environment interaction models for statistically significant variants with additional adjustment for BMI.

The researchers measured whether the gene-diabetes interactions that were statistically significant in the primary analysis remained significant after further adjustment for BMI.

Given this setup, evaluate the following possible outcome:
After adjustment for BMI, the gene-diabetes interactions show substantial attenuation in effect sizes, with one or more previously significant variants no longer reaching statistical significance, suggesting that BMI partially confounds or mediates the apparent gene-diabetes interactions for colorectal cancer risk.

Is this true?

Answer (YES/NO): NO